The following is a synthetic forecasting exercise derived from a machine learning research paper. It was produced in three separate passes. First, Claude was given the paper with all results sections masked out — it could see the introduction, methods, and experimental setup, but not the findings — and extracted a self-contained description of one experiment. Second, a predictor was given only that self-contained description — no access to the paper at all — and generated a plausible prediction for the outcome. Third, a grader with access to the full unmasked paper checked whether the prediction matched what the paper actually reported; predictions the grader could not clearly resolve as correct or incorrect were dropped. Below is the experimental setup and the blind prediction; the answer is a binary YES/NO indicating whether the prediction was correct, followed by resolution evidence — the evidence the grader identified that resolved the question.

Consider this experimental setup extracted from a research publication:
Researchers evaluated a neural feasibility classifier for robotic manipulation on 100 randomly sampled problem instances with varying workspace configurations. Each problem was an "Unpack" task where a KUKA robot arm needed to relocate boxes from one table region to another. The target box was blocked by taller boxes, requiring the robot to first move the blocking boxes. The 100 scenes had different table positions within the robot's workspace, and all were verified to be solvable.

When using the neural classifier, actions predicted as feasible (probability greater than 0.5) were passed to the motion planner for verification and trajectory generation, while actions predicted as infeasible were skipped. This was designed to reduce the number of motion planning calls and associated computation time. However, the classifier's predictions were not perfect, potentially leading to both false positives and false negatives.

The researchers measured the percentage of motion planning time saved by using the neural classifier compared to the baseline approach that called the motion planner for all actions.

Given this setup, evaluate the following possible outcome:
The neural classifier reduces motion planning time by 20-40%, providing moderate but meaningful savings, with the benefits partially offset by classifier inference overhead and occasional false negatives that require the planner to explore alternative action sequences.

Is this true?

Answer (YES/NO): NO